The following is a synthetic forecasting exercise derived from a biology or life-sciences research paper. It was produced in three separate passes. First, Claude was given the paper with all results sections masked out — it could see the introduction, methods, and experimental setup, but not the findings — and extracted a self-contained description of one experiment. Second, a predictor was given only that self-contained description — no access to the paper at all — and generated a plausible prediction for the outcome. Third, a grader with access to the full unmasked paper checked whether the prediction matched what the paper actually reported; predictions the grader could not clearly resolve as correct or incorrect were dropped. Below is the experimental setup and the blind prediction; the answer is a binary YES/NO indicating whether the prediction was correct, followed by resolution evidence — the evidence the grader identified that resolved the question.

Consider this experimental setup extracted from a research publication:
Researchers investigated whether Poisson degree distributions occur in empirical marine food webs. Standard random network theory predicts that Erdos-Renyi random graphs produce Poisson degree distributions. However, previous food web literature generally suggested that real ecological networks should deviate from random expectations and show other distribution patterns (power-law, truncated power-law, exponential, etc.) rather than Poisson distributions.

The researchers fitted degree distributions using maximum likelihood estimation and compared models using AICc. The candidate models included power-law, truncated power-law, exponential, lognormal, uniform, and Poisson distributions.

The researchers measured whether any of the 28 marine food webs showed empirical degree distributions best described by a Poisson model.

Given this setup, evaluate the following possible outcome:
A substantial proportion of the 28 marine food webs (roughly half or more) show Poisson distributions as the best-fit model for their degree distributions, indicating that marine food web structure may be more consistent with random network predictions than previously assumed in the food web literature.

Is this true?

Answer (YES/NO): NO